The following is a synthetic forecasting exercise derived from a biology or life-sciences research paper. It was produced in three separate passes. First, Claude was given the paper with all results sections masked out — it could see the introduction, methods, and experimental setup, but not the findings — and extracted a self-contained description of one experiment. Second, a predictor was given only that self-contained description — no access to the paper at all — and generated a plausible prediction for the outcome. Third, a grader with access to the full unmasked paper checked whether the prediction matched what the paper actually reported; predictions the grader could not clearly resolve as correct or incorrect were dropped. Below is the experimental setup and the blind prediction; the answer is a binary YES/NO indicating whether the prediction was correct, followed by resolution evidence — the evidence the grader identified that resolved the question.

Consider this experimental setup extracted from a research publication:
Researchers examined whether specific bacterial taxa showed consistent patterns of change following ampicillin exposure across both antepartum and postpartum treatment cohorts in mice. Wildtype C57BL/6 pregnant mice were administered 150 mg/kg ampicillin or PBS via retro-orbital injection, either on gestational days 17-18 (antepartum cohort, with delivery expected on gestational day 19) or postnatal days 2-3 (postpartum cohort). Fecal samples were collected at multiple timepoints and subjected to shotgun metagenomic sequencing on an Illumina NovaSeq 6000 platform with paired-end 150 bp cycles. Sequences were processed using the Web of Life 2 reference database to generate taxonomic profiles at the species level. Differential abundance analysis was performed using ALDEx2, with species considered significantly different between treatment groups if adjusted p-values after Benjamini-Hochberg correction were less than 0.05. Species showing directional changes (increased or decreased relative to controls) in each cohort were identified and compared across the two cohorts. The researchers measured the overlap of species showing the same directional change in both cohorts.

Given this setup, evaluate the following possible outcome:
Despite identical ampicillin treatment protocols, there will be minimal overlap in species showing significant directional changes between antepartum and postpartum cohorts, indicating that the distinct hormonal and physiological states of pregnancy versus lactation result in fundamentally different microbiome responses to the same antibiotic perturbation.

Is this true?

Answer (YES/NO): NO